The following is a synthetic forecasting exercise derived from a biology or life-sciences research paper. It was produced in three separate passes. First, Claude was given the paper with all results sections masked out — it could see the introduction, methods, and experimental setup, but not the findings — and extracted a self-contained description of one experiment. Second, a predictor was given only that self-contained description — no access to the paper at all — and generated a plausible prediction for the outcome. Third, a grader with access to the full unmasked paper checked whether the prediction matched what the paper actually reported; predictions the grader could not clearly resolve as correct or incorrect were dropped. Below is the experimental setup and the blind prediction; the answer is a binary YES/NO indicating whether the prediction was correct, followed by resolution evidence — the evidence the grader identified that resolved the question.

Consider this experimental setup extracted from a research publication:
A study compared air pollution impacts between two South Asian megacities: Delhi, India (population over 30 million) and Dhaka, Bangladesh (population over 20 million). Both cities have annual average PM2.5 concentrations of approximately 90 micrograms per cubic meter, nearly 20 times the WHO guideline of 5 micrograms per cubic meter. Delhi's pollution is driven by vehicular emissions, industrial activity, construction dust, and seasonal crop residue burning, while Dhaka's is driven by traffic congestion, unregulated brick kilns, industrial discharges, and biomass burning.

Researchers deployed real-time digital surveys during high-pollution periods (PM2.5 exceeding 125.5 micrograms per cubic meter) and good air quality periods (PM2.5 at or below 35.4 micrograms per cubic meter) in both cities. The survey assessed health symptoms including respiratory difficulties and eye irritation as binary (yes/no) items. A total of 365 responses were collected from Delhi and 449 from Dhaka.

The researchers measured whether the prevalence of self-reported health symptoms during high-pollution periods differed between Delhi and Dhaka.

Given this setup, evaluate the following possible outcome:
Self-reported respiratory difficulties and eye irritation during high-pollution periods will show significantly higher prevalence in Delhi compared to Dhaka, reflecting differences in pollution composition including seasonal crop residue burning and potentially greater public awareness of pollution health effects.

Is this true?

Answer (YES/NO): YES